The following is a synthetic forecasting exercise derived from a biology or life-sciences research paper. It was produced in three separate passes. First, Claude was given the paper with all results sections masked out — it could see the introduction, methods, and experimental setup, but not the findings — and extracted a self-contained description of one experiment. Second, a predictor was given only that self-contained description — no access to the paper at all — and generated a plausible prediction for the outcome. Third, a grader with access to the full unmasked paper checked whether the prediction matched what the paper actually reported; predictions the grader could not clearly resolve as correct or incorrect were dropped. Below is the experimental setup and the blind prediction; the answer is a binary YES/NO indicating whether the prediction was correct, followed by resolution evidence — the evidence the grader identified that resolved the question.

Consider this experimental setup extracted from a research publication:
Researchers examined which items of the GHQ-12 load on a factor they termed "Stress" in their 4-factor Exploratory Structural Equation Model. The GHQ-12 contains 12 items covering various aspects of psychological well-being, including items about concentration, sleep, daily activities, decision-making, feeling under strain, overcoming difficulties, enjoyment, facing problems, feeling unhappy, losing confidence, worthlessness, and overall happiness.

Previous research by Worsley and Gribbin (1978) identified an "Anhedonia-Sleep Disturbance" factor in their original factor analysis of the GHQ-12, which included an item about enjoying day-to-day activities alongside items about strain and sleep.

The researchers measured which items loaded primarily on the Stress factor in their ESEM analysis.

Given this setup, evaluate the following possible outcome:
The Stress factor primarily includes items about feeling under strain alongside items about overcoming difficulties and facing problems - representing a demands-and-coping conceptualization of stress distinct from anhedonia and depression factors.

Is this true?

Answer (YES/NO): NO